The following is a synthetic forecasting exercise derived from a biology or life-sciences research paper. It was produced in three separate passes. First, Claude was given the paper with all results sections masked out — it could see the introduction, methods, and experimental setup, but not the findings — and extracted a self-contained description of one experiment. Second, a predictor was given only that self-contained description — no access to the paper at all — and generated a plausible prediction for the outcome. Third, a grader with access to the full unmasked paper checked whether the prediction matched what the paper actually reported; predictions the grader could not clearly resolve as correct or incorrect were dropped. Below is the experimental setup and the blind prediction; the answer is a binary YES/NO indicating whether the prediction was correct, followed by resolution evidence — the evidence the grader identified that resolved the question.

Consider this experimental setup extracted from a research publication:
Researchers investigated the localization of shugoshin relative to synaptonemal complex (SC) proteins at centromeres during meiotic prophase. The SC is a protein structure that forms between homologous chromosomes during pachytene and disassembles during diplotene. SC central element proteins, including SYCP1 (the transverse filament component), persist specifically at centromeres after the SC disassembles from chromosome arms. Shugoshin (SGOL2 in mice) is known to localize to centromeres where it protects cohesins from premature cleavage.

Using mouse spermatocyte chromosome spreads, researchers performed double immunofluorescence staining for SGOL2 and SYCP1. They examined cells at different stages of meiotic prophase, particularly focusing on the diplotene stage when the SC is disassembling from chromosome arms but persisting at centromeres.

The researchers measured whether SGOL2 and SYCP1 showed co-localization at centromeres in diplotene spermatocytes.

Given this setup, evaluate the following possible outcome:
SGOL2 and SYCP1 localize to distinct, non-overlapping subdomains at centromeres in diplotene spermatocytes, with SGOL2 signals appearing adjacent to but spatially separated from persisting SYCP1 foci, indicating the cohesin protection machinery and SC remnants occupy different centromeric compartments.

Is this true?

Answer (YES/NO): NO